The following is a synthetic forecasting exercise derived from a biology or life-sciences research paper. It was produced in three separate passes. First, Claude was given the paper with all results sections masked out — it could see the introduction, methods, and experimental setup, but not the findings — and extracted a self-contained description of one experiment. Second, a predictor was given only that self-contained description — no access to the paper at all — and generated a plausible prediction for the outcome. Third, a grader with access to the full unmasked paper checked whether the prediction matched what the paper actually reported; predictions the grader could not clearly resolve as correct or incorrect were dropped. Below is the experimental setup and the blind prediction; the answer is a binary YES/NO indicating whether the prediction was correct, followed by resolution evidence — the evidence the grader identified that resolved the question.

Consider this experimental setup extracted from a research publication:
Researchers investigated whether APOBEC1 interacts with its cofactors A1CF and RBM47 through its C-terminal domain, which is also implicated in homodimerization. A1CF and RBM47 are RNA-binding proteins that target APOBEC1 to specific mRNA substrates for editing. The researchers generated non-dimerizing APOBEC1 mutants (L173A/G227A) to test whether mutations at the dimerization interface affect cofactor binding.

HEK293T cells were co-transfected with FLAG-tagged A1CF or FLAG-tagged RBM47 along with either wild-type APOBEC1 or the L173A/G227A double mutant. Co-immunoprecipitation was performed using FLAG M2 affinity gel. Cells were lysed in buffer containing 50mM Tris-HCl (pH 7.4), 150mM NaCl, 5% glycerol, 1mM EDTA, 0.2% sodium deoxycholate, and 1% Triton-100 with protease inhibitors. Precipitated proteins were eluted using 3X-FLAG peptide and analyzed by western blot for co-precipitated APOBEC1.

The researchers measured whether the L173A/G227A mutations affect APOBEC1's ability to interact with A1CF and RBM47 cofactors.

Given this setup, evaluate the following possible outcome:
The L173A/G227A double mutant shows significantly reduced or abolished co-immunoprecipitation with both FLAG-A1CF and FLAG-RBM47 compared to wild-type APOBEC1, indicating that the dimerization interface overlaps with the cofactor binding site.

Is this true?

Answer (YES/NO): NO